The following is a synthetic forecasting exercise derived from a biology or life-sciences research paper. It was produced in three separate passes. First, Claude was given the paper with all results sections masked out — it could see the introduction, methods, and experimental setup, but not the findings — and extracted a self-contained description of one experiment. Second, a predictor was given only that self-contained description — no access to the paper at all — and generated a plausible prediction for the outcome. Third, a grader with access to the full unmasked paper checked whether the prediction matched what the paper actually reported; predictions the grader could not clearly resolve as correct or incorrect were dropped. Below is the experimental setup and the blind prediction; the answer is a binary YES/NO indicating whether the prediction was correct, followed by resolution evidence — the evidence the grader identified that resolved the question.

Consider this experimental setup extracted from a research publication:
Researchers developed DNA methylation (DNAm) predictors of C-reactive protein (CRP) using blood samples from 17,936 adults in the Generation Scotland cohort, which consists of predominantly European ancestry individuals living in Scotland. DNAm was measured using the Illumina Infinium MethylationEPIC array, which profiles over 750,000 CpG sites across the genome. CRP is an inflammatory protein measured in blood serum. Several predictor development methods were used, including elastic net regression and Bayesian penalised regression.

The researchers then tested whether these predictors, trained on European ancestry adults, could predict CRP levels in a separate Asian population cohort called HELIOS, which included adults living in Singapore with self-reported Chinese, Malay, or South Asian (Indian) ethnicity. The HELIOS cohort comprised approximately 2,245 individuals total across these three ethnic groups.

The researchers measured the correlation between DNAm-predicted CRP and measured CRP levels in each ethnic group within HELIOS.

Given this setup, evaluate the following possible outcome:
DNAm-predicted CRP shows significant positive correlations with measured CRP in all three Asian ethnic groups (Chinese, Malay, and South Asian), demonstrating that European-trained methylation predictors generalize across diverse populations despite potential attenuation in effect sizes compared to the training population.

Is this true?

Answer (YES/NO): YES